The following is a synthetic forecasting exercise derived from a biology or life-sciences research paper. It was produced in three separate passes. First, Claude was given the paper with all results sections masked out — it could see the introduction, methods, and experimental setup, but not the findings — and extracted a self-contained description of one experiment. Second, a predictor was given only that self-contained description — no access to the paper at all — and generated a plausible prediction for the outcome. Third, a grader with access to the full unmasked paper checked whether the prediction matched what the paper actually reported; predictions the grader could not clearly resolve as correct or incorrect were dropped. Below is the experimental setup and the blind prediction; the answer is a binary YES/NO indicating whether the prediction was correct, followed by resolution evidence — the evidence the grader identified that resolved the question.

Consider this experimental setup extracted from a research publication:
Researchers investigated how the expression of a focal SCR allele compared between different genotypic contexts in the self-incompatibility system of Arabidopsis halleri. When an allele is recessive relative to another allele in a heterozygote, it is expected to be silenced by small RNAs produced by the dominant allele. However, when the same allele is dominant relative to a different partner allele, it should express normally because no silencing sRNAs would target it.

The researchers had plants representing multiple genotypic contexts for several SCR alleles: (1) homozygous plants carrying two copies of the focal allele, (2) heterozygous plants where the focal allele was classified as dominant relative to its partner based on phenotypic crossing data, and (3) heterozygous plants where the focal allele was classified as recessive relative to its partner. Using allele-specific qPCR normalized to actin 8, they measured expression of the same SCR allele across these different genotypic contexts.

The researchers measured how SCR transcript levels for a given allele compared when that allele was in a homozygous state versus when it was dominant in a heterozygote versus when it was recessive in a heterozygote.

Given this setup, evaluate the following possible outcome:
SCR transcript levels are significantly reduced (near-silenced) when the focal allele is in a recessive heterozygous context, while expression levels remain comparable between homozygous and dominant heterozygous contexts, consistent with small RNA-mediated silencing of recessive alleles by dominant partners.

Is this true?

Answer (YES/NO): YES